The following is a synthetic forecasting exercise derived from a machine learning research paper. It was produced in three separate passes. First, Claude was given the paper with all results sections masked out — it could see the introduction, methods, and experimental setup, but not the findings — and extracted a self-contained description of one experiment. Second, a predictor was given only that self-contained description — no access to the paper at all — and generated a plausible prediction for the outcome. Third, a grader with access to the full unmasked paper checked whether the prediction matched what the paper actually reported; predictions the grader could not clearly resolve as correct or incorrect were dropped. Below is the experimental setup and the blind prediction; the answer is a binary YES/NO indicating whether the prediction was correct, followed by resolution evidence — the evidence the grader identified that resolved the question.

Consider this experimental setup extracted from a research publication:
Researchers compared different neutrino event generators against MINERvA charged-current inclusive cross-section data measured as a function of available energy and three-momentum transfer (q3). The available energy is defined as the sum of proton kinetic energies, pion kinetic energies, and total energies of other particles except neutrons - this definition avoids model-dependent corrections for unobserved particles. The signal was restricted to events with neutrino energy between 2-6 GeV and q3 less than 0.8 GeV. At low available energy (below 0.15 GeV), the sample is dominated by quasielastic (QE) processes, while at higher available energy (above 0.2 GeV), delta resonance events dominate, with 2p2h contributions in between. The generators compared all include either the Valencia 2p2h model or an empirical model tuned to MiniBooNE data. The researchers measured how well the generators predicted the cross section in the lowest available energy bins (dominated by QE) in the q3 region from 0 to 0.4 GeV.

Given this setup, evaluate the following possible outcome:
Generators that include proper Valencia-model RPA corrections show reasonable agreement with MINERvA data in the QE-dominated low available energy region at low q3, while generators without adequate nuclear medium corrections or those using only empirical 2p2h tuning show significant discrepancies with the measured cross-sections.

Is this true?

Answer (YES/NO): NO